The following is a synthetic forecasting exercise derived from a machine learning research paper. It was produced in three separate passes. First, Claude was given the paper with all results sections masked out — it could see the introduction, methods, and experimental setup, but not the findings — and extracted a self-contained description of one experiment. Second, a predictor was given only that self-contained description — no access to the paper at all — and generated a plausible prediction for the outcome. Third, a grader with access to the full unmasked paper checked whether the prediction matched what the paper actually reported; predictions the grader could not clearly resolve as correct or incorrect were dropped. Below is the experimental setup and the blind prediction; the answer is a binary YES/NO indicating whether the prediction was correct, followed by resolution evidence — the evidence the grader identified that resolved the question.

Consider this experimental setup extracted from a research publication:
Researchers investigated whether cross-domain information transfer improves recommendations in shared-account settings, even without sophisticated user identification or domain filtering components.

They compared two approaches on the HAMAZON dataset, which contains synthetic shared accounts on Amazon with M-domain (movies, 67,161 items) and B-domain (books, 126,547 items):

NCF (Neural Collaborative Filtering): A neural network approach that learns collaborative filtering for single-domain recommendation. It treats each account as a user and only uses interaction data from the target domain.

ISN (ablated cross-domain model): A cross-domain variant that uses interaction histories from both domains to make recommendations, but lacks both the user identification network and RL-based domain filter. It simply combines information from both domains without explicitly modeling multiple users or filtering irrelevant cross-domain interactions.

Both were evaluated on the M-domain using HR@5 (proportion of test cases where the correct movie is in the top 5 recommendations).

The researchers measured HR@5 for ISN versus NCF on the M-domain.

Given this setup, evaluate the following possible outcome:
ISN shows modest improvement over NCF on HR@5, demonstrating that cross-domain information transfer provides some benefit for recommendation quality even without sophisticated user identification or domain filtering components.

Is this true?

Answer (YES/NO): NO